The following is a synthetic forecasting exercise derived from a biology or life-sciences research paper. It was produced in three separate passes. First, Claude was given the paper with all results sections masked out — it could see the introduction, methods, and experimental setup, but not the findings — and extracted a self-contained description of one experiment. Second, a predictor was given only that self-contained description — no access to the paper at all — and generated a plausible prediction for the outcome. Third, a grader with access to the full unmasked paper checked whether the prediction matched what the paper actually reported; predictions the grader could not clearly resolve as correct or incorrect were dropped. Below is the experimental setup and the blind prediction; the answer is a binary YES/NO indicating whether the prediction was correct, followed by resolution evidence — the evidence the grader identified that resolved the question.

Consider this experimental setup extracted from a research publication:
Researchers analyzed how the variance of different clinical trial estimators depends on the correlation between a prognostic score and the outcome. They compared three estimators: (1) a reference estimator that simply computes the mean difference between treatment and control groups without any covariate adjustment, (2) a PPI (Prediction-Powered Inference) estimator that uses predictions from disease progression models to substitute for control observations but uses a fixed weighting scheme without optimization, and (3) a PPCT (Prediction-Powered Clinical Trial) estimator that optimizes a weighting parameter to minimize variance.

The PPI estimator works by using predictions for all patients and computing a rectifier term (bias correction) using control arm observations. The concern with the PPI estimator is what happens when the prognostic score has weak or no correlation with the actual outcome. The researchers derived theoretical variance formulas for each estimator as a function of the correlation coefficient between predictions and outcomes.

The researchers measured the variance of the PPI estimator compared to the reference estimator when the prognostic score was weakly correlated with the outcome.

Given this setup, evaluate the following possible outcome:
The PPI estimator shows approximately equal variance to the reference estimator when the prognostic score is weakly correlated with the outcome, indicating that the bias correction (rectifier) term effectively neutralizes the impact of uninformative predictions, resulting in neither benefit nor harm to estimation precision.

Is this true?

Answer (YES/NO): NO